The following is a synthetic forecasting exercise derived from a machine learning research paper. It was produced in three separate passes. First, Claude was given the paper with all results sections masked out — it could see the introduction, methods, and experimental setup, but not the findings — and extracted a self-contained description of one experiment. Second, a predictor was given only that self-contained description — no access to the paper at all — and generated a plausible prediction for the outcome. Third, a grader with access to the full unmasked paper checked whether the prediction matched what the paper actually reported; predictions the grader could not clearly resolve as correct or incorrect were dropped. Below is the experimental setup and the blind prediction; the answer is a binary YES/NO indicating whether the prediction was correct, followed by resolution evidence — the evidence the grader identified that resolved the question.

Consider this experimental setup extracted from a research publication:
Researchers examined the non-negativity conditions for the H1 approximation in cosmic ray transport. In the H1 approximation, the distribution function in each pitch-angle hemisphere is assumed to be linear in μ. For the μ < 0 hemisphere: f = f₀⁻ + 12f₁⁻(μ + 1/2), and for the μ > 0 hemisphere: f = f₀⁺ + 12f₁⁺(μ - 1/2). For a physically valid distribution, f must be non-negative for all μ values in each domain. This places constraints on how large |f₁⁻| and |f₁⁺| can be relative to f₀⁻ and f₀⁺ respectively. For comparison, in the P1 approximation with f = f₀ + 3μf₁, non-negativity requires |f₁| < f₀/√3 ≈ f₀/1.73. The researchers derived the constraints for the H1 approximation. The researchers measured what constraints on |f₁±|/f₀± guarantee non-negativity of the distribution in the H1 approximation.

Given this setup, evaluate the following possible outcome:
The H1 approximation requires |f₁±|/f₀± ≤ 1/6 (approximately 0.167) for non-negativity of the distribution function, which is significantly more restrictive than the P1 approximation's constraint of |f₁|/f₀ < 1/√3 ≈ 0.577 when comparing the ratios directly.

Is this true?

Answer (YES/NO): YES